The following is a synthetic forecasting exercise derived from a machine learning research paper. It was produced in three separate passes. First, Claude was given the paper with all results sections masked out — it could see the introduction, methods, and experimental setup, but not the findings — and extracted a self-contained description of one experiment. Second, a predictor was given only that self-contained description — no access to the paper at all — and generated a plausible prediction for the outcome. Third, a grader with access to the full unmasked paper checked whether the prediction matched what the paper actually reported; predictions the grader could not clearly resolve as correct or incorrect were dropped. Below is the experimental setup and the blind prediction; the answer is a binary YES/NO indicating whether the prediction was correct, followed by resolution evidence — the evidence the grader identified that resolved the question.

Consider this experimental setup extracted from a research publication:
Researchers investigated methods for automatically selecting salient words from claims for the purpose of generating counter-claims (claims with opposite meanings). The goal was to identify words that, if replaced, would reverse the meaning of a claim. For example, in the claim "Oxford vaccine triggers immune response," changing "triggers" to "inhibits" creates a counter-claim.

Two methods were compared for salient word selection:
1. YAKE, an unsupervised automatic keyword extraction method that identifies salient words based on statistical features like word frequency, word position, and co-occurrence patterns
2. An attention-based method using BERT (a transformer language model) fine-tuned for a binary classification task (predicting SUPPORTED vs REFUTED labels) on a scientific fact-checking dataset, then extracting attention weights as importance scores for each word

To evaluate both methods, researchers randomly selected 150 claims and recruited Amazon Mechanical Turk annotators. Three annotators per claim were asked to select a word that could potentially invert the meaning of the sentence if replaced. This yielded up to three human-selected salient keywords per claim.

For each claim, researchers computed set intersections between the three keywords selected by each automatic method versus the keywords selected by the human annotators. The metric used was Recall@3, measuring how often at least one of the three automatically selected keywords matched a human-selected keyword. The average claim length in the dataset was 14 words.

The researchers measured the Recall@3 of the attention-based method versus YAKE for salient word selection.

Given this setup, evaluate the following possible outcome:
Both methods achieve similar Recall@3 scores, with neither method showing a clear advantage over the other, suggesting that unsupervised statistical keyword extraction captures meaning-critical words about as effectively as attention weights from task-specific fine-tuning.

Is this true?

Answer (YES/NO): NO